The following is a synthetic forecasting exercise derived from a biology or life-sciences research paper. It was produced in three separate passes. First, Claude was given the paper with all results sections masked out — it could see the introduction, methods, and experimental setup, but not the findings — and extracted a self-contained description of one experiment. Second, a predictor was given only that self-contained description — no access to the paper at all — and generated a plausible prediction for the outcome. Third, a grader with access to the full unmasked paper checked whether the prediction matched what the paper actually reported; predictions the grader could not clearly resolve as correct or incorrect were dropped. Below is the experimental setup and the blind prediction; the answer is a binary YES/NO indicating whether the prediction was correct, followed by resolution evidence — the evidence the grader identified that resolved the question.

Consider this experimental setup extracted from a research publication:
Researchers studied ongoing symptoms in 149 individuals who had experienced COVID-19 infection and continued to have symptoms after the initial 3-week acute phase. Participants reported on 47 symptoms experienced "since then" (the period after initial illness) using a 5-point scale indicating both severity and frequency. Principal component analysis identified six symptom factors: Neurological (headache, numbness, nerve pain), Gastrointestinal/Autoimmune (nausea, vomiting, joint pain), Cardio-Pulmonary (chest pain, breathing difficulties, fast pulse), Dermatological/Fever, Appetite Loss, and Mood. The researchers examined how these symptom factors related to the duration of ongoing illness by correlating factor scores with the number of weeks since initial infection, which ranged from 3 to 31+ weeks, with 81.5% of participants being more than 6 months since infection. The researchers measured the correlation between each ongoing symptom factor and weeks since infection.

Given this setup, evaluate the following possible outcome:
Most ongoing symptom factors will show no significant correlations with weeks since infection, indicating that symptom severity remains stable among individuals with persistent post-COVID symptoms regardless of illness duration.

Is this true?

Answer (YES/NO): YES